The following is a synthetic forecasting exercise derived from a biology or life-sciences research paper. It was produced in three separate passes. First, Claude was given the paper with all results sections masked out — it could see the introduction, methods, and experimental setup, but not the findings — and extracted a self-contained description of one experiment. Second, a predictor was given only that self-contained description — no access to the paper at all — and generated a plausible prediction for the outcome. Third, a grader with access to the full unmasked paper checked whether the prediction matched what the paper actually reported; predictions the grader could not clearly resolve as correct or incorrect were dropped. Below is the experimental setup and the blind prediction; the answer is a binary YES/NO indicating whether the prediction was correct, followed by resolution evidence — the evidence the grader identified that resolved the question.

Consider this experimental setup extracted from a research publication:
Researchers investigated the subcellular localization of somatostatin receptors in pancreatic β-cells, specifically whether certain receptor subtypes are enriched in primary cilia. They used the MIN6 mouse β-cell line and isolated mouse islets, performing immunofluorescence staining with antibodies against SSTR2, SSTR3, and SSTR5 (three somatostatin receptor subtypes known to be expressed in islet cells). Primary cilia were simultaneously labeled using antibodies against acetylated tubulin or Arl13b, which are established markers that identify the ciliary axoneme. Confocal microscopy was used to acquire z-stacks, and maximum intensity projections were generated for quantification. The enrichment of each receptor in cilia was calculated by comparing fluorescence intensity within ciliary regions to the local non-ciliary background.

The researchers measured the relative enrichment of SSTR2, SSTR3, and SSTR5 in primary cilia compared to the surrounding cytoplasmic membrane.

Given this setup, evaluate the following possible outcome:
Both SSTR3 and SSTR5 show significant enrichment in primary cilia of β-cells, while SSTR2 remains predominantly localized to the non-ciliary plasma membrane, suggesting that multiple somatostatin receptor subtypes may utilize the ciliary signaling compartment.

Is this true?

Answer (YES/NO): NO